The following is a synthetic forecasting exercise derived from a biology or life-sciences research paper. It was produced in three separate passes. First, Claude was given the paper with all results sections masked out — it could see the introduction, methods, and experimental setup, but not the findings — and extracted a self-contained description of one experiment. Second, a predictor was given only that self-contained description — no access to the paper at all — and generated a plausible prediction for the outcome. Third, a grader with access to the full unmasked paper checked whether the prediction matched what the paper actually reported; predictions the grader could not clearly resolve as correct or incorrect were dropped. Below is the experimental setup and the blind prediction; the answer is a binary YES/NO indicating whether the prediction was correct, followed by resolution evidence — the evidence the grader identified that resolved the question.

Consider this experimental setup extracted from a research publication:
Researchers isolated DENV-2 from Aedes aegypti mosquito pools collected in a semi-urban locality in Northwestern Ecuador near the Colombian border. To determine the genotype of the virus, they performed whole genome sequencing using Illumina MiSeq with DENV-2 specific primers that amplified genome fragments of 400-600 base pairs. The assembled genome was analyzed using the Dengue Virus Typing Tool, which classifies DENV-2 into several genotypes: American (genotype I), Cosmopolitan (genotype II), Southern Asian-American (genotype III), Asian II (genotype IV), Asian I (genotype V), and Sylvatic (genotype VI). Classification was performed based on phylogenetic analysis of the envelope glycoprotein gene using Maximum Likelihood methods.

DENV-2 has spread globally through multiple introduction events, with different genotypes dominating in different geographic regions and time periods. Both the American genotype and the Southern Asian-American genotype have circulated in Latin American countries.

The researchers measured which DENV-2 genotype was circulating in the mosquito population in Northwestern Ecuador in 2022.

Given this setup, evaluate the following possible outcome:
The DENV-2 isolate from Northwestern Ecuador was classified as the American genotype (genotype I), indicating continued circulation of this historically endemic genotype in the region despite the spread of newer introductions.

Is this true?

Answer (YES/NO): NO